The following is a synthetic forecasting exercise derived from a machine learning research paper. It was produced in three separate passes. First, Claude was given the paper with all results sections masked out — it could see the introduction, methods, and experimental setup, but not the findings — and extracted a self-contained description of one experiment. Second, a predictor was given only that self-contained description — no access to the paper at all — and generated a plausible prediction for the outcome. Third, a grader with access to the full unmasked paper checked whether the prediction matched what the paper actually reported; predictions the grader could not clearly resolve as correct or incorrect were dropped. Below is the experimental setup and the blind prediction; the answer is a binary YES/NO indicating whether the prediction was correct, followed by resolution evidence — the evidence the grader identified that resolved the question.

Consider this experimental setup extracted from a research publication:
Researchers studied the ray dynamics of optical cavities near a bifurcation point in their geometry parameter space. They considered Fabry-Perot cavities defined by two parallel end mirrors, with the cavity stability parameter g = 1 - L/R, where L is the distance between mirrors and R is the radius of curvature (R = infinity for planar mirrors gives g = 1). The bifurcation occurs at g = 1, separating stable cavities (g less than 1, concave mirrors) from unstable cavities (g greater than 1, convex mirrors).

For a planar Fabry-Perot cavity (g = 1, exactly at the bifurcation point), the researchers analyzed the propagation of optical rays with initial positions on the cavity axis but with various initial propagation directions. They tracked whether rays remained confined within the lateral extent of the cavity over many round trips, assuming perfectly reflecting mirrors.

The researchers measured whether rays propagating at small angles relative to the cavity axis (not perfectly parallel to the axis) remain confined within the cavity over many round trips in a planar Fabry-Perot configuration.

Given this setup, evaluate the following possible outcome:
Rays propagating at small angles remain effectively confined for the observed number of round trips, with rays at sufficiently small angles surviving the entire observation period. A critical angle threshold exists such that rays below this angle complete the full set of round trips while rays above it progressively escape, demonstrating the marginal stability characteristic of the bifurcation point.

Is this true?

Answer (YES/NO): NO